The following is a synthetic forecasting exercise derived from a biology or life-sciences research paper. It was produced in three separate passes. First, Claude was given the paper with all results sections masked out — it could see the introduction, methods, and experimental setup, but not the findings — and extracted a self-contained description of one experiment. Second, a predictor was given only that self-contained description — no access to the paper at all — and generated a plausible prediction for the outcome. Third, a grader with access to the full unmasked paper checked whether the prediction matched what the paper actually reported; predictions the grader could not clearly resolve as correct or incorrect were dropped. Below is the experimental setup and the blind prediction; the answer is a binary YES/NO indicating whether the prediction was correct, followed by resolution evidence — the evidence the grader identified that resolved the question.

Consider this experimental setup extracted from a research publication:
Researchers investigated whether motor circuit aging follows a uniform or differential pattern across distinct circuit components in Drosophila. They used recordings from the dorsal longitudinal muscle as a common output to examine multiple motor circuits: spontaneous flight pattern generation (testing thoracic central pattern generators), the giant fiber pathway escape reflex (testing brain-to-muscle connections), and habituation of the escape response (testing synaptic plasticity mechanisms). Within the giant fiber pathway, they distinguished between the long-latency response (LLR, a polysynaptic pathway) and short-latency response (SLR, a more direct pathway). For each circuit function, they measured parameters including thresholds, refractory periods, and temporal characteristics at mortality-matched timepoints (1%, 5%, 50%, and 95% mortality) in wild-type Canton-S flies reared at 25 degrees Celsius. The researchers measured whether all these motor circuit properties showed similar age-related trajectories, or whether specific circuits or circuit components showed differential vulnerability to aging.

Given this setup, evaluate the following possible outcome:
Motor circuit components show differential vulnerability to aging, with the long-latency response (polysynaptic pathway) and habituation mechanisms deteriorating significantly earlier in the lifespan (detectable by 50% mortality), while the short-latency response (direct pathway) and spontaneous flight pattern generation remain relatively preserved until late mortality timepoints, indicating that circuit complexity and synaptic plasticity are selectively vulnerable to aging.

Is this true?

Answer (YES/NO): NO